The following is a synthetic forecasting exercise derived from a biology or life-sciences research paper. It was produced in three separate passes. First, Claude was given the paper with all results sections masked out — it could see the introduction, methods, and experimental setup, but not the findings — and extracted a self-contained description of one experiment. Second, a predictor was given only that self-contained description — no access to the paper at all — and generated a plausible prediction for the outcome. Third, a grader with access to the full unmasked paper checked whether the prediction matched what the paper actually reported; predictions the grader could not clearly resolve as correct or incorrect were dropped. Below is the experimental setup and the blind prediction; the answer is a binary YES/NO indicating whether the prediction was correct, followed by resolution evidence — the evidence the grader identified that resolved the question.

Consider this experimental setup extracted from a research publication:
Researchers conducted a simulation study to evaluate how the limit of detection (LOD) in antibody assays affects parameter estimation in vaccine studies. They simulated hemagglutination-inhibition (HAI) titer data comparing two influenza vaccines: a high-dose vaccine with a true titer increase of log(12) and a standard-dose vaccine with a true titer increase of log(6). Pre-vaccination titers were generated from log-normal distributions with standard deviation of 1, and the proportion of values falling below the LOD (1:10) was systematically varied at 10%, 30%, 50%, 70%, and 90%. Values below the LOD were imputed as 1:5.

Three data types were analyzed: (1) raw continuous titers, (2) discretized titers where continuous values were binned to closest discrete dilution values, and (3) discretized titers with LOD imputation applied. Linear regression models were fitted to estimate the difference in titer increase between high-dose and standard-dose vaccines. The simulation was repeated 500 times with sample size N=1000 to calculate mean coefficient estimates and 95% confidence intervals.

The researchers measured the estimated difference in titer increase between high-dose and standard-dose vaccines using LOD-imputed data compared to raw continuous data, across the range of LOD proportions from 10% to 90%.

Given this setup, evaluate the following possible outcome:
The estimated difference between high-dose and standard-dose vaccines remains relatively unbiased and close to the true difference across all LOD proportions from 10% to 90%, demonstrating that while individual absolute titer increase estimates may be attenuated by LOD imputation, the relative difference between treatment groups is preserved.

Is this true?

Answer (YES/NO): NO